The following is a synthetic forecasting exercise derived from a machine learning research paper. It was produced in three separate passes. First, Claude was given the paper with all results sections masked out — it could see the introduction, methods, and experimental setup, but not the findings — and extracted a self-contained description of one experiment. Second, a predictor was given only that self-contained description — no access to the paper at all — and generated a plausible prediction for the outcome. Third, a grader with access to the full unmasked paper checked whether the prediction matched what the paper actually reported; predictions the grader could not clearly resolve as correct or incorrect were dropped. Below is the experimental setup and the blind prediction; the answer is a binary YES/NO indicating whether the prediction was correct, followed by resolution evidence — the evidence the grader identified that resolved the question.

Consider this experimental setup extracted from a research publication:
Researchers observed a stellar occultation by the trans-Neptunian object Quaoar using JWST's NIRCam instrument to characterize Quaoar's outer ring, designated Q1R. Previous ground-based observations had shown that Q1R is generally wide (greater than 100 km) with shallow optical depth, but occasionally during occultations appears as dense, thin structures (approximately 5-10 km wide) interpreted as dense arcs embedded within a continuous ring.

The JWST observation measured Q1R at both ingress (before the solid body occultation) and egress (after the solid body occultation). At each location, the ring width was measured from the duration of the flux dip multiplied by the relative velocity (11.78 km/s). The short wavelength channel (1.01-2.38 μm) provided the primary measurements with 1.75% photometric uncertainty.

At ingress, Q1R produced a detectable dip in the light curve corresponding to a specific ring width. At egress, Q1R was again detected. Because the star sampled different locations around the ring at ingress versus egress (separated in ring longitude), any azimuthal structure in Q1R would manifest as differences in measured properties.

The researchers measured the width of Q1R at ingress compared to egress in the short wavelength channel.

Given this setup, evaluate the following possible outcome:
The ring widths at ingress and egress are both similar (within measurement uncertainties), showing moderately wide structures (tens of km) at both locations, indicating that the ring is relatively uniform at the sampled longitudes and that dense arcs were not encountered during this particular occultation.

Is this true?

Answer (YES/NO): NO